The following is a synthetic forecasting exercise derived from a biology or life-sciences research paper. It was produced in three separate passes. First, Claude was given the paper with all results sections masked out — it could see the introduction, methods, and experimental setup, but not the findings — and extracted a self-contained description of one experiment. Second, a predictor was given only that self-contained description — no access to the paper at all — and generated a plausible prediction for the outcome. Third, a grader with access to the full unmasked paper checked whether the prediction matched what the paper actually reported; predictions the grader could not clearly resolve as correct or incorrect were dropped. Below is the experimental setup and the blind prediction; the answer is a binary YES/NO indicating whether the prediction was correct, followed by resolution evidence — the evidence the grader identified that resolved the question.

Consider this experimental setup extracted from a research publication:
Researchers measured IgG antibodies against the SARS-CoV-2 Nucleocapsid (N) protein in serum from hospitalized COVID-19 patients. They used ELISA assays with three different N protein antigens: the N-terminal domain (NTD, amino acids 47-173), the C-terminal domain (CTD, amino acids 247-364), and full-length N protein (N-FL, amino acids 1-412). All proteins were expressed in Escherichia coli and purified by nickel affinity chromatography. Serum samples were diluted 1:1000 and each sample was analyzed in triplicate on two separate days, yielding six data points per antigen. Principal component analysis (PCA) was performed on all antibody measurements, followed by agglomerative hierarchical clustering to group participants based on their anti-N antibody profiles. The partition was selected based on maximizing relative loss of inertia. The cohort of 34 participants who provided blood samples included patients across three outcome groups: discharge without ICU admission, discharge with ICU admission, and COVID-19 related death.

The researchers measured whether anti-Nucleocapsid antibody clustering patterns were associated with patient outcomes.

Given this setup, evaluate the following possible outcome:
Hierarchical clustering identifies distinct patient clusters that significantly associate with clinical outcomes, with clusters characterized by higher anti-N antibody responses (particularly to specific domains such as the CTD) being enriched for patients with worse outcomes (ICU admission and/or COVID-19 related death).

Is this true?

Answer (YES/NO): NO